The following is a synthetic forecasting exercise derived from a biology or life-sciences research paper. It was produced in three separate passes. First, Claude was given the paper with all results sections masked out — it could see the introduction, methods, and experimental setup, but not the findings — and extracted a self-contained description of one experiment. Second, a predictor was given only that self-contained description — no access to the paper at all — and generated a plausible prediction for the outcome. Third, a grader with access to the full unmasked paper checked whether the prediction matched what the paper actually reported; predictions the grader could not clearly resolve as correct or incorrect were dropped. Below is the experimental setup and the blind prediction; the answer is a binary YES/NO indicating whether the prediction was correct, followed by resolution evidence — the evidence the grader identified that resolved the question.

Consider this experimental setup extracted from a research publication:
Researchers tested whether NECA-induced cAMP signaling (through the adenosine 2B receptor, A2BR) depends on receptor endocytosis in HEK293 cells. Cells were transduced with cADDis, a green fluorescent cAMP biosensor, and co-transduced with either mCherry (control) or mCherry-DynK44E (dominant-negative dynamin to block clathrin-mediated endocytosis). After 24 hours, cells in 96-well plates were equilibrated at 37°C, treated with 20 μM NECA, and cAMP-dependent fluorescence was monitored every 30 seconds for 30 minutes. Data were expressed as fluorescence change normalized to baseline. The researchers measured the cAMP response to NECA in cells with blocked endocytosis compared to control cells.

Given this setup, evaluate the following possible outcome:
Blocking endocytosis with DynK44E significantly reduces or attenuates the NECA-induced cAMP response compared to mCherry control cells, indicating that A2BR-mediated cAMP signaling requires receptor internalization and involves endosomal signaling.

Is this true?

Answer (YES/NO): NO